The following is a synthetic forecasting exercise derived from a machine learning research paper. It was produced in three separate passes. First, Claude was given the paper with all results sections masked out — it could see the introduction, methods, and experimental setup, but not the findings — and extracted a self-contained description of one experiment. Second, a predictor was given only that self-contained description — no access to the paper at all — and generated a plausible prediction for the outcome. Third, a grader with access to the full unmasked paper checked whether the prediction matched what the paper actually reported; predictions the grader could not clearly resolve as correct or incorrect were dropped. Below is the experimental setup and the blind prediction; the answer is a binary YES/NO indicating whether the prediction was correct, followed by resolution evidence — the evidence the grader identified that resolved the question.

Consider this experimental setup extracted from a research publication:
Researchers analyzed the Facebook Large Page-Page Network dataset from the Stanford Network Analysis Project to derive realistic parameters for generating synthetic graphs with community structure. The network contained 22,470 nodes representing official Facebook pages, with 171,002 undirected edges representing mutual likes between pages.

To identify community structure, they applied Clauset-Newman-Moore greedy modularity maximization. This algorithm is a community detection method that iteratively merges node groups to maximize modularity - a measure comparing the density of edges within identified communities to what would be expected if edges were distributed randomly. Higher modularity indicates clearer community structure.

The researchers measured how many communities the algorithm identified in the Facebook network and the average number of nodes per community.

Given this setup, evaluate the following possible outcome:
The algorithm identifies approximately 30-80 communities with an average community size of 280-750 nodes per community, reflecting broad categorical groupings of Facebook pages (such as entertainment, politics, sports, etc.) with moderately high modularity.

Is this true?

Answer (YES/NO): NO